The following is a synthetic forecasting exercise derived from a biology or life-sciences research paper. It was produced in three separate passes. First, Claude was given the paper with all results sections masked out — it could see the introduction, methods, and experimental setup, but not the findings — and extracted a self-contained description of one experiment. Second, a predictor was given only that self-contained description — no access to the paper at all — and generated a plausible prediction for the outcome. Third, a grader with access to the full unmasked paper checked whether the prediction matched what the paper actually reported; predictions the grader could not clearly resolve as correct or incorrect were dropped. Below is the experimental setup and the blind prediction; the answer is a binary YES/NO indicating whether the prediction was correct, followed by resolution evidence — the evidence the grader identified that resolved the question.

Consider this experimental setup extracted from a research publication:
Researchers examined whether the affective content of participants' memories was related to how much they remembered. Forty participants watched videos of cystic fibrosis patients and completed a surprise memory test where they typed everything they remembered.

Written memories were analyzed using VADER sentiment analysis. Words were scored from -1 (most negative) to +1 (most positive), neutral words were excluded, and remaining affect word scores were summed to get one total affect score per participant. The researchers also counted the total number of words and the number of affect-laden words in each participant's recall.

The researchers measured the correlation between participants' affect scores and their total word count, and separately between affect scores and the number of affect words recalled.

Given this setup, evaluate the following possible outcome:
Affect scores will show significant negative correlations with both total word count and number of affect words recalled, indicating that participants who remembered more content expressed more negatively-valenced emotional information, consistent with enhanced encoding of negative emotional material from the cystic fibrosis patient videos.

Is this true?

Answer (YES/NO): NO